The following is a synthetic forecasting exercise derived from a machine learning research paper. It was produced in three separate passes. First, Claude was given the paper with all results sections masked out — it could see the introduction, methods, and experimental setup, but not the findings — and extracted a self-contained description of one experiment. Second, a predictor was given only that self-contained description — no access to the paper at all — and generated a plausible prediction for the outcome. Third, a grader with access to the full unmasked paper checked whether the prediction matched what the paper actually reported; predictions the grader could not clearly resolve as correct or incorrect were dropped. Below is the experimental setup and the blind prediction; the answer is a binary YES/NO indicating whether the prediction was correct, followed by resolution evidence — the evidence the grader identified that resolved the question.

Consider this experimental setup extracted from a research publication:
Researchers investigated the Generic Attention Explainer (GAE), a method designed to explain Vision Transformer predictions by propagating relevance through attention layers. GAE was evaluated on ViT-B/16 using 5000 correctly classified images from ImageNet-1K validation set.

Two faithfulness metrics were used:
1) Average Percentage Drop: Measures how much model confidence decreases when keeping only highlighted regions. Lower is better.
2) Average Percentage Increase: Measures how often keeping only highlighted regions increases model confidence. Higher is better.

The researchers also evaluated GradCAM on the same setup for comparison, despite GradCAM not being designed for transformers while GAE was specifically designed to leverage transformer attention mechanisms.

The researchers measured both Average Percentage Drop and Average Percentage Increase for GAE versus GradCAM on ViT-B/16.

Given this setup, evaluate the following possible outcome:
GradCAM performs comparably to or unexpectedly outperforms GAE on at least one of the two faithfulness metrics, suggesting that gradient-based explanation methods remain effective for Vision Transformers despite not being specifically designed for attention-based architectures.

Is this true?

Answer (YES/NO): YES